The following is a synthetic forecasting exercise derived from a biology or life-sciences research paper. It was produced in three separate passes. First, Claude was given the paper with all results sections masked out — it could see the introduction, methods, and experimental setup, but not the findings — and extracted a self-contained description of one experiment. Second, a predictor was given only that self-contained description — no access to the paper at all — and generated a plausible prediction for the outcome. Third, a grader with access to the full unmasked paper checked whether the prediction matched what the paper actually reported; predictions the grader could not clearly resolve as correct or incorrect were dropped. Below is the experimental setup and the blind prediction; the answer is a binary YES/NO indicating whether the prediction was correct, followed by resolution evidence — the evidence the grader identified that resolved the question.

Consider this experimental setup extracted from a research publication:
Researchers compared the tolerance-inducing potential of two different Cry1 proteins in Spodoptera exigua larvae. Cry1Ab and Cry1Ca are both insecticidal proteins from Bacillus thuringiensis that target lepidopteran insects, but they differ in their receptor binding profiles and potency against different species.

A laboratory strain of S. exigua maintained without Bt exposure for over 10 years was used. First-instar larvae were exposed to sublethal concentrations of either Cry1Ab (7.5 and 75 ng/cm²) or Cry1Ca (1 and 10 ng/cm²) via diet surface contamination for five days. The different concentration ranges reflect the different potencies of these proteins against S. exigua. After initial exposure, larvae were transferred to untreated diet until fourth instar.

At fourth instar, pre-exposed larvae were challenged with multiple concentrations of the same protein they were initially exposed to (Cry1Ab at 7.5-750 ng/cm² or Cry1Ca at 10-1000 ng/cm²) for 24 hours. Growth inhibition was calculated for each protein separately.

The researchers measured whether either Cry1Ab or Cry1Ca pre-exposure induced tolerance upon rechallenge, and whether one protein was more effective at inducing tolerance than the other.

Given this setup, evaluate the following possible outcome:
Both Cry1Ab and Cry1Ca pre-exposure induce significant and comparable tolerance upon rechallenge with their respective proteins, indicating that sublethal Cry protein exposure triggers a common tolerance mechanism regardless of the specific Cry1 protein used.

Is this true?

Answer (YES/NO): NO